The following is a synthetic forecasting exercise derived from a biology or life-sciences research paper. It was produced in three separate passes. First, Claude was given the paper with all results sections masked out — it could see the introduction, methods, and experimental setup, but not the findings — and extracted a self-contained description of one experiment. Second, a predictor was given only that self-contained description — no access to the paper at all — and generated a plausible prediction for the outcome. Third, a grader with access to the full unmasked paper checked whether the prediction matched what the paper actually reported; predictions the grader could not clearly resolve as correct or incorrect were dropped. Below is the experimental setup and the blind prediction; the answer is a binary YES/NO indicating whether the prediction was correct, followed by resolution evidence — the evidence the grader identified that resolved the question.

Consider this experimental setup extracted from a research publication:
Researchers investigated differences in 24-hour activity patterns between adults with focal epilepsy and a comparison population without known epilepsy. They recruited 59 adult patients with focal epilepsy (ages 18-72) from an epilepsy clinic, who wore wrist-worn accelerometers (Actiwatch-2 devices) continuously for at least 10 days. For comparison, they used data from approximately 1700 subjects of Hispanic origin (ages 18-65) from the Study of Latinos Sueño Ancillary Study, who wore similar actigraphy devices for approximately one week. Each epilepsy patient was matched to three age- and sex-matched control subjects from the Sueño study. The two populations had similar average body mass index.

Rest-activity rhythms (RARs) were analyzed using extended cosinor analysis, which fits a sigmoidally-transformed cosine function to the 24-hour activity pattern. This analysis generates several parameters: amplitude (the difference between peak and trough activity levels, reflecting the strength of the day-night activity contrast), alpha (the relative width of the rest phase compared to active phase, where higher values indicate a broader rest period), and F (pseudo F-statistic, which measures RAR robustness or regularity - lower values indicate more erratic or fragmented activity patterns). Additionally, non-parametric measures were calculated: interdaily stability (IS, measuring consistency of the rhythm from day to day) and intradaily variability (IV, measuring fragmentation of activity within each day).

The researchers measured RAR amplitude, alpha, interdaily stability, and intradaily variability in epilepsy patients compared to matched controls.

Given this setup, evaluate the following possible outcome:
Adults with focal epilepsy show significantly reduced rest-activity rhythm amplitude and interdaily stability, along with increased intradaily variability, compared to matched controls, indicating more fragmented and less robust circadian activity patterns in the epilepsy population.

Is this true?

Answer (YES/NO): YES